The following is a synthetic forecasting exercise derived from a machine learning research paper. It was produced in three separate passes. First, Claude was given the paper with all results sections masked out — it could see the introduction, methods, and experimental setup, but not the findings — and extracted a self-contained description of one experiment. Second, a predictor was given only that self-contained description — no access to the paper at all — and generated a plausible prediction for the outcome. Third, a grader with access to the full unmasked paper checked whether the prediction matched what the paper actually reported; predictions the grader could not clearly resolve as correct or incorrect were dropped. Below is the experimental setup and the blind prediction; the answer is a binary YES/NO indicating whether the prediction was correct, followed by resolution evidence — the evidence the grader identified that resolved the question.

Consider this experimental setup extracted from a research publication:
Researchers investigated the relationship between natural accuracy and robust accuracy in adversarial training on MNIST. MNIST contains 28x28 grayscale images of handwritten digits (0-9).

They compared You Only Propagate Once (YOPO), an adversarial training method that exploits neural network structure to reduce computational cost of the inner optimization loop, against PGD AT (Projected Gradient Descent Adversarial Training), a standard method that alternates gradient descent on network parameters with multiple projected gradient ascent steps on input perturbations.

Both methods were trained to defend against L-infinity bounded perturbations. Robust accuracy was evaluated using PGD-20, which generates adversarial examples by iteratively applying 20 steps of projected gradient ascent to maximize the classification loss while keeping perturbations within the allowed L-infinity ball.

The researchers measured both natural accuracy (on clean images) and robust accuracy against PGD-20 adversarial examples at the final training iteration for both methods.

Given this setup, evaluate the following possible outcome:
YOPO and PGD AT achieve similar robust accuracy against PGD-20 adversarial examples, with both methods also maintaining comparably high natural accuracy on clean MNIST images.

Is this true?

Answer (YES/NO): NO